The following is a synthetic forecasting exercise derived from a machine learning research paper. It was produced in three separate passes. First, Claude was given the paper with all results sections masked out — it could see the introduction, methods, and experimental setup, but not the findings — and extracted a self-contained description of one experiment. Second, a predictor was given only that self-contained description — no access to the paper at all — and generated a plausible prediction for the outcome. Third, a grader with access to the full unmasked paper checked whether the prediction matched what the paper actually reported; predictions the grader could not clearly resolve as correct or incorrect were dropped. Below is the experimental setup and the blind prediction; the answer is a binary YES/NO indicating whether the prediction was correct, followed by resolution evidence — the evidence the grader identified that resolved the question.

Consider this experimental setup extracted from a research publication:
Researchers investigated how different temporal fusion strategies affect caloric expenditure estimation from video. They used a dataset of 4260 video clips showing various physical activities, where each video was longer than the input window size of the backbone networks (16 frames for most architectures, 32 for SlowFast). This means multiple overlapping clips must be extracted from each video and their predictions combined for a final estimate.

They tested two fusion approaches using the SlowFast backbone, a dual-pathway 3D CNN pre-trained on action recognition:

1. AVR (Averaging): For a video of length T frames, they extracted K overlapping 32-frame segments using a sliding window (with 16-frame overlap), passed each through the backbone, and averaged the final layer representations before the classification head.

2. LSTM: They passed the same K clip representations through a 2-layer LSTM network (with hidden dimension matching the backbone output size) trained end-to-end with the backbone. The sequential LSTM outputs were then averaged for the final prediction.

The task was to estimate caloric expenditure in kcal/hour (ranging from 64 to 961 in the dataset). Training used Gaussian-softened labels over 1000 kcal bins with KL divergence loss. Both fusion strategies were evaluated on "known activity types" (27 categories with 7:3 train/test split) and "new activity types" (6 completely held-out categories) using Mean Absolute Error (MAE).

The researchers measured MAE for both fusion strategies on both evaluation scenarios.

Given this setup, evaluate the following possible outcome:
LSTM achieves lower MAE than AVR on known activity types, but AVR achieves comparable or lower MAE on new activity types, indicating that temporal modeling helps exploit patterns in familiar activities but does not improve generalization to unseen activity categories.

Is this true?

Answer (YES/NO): NO